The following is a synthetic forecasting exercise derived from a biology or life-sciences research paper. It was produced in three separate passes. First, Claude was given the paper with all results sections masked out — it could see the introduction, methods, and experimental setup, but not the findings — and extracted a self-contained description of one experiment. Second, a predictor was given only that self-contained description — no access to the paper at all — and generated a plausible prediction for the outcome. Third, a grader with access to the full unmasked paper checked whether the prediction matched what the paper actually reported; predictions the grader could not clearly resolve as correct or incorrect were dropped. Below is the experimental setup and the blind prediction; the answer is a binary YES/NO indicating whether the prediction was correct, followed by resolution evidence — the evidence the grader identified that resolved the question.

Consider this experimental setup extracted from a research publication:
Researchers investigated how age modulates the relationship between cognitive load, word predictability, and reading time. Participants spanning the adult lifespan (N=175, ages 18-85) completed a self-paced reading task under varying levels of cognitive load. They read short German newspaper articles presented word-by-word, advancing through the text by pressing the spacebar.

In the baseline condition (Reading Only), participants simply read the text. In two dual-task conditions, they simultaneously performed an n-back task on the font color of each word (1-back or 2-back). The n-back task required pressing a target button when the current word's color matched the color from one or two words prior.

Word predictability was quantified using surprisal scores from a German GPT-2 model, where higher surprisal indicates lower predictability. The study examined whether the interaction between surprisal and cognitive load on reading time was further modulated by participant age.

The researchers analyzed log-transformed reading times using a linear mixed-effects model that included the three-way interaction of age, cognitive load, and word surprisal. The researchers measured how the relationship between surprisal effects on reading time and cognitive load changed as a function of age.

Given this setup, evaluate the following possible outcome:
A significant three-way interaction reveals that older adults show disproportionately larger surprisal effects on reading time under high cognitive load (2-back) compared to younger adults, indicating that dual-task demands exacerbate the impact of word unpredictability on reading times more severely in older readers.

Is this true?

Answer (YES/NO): NO